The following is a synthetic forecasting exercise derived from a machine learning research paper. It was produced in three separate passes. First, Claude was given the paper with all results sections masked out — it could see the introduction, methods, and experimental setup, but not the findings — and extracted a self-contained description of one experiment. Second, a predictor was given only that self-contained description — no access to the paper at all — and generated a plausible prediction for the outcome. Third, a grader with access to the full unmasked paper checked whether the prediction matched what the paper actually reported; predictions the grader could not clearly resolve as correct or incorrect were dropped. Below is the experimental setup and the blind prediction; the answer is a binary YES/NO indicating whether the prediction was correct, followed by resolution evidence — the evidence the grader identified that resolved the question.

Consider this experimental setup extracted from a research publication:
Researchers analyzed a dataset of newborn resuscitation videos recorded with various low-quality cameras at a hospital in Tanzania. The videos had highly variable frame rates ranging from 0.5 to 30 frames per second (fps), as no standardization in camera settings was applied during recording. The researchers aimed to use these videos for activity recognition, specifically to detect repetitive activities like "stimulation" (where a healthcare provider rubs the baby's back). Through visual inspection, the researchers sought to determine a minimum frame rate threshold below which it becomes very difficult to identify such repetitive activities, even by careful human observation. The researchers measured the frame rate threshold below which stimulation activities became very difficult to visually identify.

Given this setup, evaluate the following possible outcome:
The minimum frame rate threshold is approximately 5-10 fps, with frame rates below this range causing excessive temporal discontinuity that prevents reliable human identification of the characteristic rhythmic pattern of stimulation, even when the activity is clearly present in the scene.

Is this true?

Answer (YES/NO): YES